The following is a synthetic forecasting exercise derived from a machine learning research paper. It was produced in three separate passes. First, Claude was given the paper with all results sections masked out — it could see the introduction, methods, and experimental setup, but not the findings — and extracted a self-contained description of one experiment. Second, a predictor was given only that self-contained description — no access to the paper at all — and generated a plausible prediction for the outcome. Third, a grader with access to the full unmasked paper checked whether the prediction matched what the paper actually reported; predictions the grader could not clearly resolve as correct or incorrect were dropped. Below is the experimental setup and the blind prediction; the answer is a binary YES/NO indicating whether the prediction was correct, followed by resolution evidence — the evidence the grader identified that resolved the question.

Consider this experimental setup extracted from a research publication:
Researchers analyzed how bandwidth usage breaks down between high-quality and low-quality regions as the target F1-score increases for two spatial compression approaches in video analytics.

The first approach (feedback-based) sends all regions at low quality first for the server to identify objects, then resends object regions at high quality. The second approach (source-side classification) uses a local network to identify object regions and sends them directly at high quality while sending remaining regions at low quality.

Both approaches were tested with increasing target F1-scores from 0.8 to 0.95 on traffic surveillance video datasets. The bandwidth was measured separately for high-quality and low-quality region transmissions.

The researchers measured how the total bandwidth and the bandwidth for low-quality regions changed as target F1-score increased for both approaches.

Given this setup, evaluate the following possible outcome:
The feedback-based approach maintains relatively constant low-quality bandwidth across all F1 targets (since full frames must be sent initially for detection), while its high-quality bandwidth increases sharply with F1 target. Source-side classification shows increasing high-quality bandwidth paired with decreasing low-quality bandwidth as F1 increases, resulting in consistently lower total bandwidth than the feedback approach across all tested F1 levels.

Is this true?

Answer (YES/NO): NO